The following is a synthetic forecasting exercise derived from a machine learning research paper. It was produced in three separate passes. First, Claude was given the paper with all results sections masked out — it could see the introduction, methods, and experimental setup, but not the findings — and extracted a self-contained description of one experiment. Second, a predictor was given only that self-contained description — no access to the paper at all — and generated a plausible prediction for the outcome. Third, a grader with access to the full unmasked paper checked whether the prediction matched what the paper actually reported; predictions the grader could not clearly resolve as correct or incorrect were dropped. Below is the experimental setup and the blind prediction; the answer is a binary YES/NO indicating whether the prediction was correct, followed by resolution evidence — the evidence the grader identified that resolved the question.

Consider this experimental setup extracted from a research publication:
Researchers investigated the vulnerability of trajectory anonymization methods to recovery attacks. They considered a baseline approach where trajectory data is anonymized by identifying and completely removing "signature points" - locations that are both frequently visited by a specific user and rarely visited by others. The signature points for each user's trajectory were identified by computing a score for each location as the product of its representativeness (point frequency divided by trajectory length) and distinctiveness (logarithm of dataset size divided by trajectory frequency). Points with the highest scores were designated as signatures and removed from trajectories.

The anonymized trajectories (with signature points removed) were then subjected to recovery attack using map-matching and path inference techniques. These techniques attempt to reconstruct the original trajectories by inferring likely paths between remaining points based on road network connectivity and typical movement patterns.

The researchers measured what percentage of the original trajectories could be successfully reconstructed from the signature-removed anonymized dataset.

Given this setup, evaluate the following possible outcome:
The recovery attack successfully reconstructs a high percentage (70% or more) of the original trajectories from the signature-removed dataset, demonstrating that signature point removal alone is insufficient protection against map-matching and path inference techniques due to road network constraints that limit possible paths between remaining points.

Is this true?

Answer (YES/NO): NO